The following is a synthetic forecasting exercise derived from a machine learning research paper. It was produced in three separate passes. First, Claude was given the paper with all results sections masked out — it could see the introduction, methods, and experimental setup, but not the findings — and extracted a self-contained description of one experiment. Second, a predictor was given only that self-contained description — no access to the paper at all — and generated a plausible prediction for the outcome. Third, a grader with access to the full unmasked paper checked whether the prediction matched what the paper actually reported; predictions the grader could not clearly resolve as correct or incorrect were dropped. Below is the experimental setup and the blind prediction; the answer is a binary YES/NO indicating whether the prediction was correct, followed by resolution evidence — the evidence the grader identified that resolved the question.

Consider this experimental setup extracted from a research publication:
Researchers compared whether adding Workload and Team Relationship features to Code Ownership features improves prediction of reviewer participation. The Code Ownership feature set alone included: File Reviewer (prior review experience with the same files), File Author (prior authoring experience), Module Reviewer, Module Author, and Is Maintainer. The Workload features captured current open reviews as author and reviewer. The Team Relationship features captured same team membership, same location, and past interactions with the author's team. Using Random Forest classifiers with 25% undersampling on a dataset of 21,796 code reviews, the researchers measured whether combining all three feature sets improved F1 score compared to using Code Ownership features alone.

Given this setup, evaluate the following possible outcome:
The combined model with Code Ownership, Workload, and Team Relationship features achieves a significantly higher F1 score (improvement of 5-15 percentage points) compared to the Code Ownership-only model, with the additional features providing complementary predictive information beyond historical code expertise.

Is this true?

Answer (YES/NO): NO